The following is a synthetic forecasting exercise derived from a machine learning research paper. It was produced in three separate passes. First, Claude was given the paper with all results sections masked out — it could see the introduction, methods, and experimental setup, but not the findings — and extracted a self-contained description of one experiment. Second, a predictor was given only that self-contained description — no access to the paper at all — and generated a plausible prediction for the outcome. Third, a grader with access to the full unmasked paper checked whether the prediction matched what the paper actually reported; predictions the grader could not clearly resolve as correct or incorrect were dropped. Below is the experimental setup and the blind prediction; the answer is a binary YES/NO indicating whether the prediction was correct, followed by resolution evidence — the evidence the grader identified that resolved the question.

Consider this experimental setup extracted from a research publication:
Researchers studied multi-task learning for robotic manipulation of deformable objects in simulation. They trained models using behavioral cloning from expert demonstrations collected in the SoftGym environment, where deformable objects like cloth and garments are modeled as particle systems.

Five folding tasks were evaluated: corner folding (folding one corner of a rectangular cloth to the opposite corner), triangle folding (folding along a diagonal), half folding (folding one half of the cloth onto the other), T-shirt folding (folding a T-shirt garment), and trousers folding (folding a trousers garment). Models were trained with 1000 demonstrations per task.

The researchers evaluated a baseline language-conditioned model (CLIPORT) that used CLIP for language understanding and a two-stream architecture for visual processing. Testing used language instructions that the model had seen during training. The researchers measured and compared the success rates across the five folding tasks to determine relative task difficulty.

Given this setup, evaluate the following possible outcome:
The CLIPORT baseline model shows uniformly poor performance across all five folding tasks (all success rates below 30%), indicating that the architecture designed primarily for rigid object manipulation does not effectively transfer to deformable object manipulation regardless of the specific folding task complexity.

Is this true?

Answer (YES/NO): NO